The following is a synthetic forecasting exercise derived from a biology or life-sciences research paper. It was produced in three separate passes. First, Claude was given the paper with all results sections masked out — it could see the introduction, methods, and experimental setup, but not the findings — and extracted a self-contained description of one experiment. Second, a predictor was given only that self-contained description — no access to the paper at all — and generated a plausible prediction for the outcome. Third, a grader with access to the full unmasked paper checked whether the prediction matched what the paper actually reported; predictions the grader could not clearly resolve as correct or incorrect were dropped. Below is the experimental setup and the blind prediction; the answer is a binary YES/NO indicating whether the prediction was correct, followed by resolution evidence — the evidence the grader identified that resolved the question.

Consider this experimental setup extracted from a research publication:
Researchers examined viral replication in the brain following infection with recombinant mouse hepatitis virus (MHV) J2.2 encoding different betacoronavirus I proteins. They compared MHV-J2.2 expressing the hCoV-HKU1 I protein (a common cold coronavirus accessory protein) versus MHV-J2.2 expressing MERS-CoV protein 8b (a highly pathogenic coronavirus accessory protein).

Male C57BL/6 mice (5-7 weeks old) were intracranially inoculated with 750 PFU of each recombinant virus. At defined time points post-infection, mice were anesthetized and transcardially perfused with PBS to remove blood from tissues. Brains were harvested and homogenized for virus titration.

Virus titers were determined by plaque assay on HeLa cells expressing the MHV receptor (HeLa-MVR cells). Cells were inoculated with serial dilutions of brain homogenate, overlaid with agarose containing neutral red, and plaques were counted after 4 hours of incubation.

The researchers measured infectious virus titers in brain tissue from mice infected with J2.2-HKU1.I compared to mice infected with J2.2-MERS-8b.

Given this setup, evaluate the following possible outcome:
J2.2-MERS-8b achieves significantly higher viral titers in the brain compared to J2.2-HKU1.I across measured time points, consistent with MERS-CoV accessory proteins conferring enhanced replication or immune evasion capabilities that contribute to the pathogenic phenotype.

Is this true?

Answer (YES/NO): YES